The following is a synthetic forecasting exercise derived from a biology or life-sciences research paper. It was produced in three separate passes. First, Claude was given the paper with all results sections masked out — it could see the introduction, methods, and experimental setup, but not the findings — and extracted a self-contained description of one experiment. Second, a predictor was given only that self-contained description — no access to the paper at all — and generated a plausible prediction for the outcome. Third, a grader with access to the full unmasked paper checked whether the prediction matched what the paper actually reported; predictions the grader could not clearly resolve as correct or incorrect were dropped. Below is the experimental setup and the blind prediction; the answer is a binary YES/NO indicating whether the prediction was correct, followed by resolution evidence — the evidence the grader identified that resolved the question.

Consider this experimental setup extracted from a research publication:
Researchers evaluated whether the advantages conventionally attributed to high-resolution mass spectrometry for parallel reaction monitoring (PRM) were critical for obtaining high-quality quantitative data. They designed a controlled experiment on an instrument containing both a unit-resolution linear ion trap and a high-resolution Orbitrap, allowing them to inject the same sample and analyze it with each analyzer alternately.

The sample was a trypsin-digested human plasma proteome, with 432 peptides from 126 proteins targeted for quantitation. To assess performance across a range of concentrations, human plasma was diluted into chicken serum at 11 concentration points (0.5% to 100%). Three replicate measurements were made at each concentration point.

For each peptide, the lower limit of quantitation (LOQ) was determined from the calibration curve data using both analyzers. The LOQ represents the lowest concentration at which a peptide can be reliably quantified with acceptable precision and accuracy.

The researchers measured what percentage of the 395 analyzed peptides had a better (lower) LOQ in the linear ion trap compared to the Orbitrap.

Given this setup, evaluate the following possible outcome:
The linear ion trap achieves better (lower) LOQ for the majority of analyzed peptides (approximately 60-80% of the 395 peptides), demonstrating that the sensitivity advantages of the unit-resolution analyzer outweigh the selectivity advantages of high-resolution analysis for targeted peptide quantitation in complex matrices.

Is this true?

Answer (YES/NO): YES